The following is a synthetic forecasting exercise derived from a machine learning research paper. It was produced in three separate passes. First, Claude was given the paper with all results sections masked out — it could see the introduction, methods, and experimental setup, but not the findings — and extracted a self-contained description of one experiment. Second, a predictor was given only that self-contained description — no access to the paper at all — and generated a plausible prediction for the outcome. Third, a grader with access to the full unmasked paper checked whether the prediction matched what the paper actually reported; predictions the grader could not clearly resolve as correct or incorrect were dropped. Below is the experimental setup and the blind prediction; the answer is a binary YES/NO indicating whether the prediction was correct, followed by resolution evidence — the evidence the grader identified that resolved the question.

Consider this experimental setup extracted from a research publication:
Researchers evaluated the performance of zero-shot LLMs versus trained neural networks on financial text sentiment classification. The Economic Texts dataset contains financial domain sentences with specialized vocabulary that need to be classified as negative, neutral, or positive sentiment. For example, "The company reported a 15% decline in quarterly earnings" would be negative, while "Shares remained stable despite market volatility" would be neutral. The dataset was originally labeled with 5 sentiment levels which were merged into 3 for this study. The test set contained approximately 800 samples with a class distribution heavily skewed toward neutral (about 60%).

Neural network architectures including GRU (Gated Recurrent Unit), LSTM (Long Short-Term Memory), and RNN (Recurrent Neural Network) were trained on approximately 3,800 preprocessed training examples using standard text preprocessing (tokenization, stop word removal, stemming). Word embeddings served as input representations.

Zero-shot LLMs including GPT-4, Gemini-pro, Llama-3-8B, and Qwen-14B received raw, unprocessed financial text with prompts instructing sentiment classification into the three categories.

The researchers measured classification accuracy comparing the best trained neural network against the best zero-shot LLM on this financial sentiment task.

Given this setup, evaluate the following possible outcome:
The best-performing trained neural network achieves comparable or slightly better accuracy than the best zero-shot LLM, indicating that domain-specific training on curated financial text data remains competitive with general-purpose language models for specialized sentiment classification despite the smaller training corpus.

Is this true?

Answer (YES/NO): NO